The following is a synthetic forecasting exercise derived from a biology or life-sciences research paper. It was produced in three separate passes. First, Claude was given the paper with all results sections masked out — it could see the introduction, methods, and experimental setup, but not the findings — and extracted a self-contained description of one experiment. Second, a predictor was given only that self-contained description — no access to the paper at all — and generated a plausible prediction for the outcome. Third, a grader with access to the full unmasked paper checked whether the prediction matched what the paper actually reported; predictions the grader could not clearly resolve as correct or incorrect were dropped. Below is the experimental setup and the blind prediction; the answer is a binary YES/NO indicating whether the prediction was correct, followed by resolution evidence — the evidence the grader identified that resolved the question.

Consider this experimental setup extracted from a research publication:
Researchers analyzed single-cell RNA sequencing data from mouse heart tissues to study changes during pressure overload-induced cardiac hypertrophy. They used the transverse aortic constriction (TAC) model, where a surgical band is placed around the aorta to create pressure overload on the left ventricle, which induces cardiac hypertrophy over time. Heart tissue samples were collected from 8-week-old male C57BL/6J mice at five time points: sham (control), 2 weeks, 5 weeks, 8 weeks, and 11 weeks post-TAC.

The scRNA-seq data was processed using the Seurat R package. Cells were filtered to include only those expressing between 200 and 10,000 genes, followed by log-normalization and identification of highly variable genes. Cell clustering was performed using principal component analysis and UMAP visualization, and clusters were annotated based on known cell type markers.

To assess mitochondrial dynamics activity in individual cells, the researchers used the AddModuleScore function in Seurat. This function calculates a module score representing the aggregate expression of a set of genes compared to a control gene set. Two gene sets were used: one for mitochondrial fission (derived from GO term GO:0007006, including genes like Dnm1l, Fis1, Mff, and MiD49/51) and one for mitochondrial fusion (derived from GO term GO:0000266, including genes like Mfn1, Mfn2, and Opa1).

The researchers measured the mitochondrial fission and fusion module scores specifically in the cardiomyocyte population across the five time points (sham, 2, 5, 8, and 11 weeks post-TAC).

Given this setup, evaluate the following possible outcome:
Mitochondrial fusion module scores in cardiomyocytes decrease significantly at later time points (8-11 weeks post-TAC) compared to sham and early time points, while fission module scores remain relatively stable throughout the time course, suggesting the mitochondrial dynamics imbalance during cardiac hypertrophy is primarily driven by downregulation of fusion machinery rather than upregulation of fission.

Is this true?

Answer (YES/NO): NO